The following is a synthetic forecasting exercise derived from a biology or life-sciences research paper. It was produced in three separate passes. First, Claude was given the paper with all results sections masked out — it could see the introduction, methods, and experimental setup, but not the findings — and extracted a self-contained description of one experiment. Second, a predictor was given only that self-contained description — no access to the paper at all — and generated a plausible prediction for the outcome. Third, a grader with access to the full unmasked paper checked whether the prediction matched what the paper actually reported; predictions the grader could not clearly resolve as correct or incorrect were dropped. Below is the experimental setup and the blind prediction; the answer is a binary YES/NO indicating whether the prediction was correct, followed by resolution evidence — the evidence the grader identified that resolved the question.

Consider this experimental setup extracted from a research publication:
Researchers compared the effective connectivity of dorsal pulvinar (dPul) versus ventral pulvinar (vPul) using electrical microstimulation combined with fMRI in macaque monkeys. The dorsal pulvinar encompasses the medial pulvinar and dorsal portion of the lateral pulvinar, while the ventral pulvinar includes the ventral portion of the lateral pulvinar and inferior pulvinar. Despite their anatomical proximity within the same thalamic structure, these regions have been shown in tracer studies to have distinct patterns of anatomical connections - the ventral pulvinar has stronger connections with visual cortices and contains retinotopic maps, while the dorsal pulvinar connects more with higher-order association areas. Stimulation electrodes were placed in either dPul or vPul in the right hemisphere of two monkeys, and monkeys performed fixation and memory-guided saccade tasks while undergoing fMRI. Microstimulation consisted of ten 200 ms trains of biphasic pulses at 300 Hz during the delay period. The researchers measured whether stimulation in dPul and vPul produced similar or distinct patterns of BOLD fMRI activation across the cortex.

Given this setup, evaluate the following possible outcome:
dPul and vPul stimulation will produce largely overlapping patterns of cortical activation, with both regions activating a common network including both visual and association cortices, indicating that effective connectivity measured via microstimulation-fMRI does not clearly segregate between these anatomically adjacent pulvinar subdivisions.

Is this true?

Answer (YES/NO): NO